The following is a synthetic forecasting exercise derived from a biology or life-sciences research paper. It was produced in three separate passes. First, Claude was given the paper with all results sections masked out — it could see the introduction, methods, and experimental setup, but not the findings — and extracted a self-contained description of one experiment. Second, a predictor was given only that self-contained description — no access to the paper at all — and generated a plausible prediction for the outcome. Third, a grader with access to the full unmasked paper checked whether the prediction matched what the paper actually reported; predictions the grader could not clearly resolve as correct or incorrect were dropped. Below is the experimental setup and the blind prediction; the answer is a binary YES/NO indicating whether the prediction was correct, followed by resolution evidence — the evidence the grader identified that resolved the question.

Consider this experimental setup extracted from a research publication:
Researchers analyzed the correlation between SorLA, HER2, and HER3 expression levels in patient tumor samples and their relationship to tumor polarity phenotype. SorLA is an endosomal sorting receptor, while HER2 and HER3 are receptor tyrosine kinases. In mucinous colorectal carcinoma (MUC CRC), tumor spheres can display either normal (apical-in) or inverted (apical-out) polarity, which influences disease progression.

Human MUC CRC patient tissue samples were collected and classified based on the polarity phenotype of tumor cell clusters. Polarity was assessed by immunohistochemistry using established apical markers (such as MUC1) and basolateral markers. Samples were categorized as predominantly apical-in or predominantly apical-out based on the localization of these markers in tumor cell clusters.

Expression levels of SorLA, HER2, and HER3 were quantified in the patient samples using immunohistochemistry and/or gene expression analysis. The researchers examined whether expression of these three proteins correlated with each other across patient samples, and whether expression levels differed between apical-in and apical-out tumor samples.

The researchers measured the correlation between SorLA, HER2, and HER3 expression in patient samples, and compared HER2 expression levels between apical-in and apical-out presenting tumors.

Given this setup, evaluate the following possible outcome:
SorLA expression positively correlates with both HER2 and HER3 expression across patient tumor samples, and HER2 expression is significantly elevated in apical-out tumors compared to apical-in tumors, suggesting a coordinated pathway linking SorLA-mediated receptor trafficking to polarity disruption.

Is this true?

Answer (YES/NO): NO